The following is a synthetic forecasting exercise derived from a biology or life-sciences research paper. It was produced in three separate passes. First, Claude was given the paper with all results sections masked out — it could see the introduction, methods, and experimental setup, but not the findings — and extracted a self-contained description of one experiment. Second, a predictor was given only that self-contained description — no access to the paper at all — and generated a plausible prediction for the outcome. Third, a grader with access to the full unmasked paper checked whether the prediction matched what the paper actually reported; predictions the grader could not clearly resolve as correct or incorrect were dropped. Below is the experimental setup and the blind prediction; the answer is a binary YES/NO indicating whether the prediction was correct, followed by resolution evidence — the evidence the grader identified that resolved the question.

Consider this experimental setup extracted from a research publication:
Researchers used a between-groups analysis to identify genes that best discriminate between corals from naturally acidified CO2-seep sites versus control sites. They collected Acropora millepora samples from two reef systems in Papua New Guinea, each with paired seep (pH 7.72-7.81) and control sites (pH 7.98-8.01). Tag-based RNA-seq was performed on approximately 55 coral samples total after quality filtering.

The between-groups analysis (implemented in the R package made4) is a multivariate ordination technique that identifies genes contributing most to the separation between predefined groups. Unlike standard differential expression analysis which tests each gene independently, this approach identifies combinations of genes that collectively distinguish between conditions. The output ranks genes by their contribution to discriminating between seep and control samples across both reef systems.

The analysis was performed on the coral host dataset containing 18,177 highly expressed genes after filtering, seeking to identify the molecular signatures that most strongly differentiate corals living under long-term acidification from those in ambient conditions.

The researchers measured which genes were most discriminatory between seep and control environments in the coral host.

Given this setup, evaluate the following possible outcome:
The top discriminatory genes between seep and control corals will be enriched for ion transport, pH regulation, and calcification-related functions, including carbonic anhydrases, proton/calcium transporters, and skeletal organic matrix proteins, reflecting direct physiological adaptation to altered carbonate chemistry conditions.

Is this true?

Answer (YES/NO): NO